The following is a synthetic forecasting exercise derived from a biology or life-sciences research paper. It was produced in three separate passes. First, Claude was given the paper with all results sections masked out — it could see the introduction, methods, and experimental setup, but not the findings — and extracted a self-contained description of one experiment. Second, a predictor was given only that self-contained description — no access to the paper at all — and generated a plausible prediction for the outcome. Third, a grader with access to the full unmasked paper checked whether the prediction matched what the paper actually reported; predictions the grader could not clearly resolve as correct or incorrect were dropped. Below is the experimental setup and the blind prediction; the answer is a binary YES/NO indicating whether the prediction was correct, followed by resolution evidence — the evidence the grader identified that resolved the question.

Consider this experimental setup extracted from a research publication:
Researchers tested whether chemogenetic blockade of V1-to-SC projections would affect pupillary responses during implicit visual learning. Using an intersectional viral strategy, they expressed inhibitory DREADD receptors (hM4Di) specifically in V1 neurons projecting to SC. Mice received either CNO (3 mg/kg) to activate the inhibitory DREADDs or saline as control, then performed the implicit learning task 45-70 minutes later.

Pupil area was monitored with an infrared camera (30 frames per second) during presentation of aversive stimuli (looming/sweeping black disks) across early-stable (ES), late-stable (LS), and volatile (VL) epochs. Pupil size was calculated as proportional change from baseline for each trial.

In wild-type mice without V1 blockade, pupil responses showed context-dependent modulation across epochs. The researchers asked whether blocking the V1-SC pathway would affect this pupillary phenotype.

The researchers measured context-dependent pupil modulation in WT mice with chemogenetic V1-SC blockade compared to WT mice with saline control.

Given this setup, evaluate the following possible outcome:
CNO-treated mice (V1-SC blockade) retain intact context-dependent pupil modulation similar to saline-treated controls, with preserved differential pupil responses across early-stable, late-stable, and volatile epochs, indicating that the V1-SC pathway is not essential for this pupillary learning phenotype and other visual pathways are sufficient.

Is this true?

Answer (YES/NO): NO